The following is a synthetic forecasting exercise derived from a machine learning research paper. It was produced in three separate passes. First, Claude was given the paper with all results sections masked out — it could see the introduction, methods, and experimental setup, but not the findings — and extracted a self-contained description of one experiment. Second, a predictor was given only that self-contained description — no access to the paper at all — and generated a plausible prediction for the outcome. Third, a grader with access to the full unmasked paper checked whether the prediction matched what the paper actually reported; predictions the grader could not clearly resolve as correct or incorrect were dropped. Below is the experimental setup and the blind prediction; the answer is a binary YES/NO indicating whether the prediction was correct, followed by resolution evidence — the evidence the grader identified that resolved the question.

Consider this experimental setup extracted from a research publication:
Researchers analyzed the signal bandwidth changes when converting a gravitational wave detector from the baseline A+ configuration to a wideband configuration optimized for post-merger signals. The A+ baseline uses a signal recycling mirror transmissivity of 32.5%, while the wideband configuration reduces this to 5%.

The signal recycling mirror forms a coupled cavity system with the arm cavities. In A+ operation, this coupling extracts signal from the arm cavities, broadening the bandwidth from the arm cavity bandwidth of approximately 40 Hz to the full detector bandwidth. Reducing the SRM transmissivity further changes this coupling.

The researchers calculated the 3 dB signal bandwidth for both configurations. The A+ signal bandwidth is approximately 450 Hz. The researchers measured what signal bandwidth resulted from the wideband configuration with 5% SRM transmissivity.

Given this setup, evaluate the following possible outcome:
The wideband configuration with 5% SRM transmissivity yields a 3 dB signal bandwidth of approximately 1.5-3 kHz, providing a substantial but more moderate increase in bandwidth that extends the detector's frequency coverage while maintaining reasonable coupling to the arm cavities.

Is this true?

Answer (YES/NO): NO